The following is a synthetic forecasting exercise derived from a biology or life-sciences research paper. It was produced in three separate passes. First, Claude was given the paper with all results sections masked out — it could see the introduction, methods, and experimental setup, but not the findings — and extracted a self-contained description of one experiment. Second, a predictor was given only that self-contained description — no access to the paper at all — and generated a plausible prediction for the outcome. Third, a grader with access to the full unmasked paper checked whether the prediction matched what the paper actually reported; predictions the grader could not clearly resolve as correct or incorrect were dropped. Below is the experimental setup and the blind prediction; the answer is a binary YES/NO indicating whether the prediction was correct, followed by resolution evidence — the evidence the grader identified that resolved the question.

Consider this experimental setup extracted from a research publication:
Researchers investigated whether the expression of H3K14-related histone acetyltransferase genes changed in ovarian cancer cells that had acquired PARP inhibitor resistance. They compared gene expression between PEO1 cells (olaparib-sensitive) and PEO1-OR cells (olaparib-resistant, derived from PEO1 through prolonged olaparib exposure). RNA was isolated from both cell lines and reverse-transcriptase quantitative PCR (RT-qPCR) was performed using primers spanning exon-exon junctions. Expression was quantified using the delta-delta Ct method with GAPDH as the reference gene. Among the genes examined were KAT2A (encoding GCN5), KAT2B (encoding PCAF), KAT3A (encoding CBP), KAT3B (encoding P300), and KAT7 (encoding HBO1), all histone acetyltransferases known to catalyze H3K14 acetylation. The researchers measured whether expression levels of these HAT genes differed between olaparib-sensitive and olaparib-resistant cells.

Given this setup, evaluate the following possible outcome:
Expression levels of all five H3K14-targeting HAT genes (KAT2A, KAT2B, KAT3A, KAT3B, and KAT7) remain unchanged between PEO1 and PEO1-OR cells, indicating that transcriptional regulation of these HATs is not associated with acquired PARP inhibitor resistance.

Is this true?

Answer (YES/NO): NO